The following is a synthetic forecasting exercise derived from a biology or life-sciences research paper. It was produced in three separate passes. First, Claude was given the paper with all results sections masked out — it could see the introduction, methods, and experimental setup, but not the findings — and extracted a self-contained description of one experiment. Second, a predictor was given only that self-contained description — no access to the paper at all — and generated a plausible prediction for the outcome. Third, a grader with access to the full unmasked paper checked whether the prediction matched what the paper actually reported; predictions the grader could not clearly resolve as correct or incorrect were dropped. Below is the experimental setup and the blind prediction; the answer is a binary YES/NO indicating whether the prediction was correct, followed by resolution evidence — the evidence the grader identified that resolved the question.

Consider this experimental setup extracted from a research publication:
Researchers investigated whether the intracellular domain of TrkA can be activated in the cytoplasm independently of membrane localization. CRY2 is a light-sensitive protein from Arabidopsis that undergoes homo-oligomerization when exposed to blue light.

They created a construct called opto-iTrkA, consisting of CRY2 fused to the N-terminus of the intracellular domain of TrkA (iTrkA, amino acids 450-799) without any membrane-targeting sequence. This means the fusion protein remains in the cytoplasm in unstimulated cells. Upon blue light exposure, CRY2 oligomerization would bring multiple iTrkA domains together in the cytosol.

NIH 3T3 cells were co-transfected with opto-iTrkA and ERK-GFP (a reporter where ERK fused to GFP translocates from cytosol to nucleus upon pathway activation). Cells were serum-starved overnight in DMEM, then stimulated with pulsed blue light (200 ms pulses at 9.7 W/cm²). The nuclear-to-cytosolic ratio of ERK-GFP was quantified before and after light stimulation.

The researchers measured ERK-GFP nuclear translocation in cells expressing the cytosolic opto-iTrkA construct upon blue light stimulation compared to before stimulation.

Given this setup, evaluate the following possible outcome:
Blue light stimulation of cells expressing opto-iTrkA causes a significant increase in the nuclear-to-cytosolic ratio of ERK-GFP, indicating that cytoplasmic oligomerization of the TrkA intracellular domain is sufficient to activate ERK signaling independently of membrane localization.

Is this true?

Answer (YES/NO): YES